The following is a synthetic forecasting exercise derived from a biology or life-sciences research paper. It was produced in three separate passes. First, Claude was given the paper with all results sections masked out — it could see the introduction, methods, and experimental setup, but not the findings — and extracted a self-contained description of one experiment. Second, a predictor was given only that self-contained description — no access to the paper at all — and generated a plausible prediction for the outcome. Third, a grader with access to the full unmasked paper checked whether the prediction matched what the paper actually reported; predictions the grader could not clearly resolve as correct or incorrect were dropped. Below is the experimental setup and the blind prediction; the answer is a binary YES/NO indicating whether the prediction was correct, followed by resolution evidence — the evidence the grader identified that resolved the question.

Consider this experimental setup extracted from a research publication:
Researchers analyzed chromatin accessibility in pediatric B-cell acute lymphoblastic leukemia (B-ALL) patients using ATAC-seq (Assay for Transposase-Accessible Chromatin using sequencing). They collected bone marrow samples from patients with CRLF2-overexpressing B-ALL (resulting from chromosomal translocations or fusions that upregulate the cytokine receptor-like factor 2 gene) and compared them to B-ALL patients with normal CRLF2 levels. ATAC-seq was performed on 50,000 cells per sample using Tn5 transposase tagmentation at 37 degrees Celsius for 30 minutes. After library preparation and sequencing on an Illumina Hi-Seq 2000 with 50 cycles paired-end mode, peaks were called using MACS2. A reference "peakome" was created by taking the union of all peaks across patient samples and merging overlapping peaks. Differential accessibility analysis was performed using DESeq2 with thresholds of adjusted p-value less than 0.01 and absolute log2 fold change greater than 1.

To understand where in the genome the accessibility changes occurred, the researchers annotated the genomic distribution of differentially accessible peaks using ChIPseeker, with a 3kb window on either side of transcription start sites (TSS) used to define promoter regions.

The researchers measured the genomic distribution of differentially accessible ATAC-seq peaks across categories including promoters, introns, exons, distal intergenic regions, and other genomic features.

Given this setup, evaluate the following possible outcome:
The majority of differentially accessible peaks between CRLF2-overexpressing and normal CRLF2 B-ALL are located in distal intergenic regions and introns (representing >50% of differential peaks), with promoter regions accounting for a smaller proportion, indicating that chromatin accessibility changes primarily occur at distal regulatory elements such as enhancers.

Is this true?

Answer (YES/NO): NO